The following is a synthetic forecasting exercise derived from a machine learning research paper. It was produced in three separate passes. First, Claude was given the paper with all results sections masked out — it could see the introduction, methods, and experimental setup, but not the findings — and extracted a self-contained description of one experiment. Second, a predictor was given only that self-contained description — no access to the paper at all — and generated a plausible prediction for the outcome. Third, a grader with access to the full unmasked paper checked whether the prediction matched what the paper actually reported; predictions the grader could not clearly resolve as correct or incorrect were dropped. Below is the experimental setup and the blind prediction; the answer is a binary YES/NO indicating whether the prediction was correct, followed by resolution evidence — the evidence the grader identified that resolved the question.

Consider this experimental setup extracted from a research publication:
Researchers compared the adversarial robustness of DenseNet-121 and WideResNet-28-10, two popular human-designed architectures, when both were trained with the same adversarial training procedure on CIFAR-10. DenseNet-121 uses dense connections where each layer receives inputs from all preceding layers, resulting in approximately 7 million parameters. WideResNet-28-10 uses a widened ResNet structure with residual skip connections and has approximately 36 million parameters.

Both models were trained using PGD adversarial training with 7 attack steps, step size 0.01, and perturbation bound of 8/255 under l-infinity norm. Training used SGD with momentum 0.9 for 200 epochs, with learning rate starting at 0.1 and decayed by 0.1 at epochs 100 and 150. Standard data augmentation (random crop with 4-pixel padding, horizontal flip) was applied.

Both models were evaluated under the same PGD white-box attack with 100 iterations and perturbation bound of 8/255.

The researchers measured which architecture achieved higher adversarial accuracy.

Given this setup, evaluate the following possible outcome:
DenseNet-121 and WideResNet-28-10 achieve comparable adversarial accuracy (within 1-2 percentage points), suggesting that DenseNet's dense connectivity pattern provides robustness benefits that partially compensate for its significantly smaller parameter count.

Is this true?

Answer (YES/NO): NO